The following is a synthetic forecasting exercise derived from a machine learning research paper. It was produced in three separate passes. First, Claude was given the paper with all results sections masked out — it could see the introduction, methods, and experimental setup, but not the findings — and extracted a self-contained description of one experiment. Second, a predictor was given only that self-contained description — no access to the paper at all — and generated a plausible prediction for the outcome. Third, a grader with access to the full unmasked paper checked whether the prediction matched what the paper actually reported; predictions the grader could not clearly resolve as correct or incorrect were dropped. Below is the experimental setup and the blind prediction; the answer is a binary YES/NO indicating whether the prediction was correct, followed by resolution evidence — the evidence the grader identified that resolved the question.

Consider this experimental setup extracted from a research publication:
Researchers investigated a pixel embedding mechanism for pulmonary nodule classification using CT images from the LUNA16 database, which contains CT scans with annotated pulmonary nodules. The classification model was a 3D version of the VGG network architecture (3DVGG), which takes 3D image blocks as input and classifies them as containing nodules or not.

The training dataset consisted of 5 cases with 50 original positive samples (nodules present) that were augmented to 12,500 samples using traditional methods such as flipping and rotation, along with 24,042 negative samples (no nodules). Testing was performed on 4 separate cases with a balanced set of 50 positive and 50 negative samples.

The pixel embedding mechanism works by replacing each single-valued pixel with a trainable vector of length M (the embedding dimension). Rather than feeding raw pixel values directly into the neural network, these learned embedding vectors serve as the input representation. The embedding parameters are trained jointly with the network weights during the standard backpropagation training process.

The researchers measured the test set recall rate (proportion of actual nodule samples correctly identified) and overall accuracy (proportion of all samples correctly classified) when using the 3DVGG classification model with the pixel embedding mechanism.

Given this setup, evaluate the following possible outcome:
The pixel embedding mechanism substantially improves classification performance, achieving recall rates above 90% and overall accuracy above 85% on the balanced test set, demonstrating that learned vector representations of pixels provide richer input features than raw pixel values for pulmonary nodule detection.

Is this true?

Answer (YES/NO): NO